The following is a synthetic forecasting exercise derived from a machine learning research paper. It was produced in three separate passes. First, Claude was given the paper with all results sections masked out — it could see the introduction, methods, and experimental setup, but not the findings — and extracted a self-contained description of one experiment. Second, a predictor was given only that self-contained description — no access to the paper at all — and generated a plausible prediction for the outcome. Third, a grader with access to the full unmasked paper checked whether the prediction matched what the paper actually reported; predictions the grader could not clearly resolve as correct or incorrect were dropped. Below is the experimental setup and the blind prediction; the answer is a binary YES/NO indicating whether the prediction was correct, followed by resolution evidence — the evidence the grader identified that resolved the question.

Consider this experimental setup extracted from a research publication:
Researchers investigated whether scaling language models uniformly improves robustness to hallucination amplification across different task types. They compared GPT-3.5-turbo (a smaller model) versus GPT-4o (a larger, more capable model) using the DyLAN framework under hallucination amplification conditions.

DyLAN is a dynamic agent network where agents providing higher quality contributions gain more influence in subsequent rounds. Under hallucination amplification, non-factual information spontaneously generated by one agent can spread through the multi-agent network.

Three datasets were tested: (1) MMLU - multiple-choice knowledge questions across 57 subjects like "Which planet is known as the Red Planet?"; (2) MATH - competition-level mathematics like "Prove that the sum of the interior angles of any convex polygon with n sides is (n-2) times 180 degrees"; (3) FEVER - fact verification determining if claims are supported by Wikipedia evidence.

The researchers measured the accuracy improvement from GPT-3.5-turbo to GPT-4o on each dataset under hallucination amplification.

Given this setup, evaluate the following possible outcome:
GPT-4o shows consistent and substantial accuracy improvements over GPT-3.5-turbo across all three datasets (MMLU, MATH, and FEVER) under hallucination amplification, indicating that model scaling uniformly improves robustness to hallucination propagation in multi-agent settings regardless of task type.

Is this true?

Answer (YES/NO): NO